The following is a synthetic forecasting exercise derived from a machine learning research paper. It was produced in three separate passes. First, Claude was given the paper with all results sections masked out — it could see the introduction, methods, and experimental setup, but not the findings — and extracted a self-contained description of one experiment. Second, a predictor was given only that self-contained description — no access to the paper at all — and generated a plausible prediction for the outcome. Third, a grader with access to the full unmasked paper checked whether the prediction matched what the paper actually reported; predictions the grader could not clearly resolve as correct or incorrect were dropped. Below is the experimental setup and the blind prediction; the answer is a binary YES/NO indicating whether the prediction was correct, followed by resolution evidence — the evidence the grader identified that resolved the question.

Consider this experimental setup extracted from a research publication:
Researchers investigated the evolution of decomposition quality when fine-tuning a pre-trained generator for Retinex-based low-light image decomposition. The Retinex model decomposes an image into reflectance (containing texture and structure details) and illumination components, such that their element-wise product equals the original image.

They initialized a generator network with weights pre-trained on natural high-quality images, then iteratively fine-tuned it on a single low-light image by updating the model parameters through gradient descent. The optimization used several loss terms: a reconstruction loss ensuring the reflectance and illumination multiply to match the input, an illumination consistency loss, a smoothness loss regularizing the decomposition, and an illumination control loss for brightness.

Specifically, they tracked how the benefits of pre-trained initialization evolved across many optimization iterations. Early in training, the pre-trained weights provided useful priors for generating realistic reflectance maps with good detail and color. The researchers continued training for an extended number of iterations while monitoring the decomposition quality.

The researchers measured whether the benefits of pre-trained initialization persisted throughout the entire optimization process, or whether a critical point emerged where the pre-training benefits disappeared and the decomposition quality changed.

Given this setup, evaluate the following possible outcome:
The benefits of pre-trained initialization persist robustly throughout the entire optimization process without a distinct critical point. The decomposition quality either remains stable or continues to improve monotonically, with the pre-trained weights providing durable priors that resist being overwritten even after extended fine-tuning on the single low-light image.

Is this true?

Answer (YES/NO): NO